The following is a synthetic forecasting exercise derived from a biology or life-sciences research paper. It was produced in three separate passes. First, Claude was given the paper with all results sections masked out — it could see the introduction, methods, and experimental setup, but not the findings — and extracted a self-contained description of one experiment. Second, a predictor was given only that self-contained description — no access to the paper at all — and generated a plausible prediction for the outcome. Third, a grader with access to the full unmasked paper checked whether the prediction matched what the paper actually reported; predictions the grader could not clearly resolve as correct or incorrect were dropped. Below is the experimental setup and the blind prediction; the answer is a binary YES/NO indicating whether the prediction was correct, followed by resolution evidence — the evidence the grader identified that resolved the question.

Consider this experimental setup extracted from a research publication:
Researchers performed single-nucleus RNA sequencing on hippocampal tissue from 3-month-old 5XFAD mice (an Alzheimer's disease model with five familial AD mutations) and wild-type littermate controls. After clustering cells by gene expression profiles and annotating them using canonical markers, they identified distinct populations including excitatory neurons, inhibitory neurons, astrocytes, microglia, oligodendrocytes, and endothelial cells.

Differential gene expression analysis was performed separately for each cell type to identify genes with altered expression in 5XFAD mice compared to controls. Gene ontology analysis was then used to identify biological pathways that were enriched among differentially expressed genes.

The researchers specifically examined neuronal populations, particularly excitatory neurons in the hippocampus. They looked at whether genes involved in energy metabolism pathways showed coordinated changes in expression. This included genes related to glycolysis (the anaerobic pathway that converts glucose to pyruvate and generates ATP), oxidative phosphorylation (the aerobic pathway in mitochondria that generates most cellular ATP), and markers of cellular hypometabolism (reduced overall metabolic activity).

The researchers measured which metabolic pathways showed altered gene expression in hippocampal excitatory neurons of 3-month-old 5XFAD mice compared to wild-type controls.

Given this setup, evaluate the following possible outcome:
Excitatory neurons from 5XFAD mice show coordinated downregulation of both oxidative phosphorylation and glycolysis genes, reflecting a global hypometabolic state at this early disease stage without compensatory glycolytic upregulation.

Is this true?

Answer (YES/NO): NO